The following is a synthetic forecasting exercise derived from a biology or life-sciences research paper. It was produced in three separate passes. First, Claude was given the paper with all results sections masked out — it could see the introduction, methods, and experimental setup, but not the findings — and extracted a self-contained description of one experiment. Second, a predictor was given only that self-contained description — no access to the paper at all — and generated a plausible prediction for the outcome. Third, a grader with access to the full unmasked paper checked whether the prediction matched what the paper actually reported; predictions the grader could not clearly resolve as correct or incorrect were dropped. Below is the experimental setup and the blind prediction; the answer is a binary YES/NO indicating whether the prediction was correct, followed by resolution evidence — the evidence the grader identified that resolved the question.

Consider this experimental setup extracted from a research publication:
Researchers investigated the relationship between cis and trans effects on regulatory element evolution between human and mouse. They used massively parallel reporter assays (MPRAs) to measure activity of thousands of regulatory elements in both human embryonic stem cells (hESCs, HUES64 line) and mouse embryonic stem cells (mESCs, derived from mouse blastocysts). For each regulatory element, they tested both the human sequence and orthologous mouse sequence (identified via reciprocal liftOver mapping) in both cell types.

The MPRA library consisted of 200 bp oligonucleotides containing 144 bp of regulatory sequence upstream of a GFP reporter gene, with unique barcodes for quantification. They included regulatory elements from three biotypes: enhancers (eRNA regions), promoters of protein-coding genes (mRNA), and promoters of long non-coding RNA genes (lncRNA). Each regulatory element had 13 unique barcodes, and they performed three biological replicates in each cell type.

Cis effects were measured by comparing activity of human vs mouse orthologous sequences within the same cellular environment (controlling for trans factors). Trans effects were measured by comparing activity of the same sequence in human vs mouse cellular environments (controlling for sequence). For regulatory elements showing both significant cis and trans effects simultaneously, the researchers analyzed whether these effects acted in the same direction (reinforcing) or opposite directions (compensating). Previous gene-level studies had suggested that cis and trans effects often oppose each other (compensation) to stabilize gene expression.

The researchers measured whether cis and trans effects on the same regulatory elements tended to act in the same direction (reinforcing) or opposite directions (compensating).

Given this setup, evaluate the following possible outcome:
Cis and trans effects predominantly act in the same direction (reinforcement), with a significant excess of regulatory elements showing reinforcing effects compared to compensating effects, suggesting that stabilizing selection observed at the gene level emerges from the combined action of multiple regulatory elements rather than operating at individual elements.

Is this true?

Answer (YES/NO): YES